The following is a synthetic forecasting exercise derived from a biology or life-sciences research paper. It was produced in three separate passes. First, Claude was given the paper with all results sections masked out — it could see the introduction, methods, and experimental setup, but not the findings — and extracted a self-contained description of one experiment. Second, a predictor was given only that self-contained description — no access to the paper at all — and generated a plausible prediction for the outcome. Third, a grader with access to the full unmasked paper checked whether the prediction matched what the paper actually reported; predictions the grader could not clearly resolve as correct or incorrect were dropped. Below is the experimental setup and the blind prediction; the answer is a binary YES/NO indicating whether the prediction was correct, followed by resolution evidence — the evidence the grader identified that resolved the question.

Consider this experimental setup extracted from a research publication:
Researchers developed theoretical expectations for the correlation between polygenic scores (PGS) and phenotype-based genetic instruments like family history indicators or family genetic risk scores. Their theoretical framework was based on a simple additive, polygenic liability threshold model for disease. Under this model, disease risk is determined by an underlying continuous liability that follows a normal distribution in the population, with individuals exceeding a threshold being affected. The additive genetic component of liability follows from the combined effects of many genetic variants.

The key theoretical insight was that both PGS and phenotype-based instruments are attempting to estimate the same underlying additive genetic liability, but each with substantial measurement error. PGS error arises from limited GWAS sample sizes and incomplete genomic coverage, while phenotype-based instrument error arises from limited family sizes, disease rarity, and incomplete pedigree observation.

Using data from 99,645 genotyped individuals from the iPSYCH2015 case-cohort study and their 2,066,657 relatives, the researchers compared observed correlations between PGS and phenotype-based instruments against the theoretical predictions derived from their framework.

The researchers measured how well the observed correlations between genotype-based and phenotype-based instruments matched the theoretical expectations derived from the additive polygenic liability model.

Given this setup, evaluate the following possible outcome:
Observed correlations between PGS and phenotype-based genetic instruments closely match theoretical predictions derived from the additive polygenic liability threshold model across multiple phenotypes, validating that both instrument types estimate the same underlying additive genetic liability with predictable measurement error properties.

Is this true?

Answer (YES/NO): NO